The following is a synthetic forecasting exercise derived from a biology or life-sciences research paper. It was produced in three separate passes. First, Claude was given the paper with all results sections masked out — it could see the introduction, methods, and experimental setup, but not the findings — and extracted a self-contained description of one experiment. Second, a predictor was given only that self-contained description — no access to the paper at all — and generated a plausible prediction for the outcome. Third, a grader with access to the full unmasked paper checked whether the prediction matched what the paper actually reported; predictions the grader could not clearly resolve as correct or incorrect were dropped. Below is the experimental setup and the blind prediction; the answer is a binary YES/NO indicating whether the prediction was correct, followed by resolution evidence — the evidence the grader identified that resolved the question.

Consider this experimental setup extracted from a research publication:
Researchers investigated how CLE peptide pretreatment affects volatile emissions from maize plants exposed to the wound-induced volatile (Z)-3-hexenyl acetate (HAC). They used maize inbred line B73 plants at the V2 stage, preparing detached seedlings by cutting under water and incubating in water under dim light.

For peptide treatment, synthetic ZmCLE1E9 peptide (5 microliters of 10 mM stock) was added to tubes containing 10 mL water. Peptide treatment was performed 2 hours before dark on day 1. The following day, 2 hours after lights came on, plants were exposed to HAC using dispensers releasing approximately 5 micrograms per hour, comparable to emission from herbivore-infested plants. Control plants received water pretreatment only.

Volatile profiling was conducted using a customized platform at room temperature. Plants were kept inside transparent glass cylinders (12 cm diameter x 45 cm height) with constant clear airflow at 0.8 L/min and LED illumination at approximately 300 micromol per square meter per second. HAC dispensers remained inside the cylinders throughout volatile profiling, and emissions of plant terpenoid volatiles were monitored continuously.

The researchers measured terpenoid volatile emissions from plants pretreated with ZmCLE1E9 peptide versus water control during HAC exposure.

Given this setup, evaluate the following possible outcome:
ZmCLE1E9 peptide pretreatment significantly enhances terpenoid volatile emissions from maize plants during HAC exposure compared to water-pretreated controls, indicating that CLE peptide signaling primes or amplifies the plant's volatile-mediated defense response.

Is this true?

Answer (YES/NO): NO